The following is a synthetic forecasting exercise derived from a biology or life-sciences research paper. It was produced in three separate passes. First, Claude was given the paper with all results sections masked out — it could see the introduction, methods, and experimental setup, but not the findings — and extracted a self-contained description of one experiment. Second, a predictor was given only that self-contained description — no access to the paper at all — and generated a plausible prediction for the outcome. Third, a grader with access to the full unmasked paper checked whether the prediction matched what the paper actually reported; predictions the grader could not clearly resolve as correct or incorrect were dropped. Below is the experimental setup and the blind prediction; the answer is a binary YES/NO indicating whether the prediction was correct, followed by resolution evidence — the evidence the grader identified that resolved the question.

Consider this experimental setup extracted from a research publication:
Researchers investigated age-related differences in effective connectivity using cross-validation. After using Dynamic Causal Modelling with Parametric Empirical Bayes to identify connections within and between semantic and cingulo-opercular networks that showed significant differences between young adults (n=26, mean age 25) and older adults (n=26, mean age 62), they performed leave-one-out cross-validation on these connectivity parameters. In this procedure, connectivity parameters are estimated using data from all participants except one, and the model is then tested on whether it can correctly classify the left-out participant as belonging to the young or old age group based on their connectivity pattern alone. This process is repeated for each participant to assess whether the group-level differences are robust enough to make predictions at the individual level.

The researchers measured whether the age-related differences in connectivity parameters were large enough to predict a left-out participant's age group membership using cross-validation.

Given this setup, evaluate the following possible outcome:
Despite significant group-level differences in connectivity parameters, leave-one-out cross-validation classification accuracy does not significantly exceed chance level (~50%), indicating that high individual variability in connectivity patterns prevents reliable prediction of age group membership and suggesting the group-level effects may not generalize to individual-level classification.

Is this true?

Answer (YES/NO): NO